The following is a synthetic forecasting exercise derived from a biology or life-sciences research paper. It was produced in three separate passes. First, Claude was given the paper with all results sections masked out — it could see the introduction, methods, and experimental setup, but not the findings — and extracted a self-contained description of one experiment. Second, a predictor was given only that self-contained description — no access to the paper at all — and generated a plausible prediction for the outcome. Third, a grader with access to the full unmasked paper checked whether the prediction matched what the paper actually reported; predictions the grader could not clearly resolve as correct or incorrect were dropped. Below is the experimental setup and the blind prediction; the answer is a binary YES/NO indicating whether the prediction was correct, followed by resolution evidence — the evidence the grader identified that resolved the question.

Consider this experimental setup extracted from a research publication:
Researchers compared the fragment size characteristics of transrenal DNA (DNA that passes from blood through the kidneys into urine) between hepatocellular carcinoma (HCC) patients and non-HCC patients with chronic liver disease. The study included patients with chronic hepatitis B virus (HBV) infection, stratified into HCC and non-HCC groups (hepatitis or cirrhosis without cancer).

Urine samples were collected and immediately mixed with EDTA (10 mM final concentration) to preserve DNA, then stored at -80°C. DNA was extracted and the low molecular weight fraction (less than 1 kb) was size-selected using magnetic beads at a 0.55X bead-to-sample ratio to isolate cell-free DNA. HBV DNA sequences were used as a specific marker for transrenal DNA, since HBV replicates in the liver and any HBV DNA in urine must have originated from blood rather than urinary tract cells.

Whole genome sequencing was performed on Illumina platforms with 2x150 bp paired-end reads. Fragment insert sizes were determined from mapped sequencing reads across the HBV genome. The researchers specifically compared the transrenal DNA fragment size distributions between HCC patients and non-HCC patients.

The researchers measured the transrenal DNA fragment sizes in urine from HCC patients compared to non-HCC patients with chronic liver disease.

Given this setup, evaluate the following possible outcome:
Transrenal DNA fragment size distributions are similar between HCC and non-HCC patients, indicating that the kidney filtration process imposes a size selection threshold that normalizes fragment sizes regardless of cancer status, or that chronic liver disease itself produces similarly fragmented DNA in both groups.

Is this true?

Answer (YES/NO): NO